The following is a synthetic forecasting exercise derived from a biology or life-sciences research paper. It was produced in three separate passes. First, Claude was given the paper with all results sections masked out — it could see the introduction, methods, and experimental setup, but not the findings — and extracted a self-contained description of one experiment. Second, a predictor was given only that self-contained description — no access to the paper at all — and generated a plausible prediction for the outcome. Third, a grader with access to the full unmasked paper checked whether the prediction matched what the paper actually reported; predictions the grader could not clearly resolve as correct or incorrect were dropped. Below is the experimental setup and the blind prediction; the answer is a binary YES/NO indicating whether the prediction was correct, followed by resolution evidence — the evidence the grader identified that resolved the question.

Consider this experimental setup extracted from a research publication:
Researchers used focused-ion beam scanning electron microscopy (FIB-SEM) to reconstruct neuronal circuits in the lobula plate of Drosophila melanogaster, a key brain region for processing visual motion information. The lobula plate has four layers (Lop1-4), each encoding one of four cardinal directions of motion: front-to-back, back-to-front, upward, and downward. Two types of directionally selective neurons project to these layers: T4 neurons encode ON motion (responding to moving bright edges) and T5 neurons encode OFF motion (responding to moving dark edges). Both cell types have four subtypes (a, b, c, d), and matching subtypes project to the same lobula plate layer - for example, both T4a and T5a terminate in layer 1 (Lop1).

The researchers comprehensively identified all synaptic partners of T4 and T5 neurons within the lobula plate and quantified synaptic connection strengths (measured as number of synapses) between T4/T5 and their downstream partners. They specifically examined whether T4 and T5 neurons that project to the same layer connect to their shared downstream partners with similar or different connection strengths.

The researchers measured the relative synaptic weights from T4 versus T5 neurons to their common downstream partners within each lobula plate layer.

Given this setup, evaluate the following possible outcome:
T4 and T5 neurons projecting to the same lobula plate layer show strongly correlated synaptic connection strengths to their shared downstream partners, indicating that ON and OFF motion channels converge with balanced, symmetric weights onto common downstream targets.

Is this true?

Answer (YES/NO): YES